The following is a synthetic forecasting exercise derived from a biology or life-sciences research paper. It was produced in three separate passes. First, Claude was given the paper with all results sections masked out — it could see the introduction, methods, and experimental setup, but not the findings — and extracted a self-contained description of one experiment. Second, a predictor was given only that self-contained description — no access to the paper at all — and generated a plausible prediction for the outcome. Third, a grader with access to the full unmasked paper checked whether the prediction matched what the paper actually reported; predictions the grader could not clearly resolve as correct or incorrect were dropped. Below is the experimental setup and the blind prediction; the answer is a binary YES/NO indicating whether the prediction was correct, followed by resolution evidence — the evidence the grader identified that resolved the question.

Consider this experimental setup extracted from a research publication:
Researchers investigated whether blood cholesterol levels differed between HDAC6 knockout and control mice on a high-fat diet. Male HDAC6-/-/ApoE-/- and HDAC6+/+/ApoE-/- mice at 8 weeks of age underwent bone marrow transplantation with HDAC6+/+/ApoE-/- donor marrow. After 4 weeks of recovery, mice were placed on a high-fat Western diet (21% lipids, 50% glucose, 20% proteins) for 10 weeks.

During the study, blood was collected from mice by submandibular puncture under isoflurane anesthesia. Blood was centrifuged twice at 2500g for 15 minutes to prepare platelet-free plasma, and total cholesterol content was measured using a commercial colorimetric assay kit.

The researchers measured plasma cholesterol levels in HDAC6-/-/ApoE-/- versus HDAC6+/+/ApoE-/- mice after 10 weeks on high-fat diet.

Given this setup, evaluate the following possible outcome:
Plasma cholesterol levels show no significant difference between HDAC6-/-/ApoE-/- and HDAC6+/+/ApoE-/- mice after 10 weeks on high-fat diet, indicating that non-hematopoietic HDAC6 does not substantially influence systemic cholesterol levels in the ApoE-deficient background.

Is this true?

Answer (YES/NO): YES